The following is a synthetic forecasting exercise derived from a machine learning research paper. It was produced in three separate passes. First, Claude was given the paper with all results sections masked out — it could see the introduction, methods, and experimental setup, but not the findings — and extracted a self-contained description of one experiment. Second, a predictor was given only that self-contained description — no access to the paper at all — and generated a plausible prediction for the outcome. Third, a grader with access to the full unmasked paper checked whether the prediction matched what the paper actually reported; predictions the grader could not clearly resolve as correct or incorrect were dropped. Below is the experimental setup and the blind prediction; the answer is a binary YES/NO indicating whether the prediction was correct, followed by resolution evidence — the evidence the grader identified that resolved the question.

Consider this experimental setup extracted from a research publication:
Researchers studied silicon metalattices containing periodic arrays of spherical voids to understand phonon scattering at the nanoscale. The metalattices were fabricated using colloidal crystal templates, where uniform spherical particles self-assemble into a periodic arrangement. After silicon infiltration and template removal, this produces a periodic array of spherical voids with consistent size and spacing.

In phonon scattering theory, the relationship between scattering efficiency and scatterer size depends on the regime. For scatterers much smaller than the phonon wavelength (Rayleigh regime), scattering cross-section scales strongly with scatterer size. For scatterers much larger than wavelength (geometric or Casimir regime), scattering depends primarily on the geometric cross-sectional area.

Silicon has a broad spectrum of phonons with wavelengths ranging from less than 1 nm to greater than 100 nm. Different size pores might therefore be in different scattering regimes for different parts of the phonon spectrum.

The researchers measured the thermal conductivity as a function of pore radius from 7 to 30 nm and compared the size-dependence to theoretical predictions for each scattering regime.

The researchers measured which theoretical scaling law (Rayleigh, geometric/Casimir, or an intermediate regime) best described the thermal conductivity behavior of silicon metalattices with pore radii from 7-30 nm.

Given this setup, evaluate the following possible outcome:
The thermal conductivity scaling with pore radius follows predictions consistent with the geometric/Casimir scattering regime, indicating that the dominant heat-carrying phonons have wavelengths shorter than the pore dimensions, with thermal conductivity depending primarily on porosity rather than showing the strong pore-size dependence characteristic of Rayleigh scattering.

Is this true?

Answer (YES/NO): NO